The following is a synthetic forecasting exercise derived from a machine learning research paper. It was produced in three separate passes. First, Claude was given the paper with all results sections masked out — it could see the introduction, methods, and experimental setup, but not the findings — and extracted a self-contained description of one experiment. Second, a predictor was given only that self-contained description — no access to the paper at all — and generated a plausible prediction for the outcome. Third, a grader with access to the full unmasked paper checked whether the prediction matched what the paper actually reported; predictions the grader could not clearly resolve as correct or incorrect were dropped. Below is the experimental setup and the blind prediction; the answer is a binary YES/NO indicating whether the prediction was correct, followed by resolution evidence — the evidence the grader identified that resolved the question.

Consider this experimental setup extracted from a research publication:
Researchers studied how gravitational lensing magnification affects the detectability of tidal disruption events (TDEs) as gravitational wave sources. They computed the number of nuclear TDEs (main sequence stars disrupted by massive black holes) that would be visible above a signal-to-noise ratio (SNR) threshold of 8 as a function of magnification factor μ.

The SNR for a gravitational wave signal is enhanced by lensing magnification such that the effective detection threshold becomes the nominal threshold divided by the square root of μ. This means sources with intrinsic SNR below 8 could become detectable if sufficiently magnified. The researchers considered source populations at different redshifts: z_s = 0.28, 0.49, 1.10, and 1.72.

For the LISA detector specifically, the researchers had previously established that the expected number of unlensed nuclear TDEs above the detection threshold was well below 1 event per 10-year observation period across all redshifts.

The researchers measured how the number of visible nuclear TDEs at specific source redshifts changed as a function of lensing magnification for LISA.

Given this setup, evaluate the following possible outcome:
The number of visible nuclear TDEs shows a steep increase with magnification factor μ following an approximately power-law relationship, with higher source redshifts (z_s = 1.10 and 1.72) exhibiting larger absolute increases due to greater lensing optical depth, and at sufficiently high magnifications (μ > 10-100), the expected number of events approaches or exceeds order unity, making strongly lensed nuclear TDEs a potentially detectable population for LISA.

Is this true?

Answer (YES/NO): NO